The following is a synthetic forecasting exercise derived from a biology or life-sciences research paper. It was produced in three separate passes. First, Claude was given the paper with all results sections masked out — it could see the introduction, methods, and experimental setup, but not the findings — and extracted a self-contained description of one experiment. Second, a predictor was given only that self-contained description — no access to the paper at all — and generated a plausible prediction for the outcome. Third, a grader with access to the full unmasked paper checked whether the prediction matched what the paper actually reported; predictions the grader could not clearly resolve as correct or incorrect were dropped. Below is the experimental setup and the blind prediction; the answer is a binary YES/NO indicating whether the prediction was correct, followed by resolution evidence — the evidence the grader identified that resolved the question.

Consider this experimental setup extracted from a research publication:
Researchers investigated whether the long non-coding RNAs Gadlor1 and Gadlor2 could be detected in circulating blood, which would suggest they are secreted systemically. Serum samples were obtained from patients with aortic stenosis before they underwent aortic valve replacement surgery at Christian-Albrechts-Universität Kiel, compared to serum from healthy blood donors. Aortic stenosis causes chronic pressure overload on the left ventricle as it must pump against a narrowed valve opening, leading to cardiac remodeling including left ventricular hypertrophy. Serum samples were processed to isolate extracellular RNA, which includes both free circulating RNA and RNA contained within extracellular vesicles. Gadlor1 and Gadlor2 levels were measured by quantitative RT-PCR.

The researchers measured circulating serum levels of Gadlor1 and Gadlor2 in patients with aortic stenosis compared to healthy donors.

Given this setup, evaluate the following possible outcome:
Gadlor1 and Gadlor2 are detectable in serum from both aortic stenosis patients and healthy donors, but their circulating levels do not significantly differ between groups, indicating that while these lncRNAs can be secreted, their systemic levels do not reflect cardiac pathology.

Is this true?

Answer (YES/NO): NO